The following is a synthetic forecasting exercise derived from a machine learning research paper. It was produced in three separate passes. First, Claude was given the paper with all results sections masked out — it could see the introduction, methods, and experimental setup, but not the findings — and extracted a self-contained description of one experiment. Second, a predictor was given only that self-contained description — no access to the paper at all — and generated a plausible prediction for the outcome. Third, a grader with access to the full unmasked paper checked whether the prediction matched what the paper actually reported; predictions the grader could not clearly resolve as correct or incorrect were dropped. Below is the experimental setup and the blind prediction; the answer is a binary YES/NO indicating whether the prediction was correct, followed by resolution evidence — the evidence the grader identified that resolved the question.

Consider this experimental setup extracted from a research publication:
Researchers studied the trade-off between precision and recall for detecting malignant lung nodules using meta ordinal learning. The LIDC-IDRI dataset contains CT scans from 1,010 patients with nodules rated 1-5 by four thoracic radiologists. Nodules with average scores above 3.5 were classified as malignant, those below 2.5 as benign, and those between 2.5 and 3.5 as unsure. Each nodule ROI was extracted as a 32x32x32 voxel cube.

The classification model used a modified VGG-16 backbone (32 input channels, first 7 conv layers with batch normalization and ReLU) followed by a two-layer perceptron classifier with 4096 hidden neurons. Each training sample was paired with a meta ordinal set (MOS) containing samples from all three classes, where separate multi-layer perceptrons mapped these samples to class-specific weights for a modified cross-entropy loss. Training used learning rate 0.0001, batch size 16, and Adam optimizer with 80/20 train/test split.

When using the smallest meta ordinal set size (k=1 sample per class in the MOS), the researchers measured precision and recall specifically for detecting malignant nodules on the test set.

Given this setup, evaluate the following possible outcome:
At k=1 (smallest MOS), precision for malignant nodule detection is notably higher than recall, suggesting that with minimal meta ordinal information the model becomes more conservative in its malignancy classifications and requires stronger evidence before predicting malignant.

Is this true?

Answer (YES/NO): NO